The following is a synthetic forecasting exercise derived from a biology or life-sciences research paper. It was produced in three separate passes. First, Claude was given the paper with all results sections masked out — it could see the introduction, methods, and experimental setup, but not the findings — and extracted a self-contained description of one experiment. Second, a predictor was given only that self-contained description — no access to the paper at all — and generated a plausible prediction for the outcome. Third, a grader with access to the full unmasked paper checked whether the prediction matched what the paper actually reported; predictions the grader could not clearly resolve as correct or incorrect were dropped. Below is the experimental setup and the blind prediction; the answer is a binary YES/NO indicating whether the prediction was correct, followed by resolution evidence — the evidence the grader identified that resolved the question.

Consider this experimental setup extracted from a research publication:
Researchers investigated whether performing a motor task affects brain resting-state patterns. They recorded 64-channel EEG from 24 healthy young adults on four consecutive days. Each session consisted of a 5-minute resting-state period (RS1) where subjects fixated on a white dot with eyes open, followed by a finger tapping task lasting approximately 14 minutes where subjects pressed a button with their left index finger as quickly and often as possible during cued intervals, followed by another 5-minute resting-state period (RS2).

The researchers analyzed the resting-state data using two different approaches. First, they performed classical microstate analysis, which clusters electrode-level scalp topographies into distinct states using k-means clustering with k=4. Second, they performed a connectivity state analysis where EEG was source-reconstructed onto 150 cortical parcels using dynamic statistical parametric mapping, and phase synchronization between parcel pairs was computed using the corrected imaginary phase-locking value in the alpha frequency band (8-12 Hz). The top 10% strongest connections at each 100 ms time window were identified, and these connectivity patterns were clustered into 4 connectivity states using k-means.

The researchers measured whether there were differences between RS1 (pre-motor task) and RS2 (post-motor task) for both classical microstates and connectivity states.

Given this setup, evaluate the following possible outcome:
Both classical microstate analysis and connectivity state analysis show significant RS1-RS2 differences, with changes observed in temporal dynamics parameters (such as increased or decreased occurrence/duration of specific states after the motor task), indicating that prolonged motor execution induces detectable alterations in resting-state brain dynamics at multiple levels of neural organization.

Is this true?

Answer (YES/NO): YES